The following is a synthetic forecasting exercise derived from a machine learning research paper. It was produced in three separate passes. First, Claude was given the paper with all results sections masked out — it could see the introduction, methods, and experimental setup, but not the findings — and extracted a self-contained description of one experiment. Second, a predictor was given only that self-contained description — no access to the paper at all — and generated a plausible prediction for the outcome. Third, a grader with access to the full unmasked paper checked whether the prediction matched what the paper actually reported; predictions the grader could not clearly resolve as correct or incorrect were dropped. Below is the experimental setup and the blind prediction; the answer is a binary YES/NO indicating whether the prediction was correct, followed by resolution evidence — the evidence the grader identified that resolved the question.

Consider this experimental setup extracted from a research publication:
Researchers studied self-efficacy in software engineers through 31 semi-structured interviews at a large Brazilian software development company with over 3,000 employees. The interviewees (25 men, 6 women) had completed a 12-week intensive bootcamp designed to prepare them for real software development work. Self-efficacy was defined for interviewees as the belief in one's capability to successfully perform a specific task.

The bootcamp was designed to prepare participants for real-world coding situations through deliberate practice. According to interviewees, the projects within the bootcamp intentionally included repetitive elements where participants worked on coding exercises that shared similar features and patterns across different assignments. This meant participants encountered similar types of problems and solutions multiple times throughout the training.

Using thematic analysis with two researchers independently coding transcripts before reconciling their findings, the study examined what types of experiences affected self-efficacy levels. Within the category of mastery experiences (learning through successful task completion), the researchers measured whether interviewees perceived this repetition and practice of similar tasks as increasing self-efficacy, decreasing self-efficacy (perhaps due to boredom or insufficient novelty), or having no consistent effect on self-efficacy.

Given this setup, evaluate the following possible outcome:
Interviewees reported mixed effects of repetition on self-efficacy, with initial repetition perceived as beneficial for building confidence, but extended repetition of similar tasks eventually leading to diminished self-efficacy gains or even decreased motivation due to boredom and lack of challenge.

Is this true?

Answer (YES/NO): NO